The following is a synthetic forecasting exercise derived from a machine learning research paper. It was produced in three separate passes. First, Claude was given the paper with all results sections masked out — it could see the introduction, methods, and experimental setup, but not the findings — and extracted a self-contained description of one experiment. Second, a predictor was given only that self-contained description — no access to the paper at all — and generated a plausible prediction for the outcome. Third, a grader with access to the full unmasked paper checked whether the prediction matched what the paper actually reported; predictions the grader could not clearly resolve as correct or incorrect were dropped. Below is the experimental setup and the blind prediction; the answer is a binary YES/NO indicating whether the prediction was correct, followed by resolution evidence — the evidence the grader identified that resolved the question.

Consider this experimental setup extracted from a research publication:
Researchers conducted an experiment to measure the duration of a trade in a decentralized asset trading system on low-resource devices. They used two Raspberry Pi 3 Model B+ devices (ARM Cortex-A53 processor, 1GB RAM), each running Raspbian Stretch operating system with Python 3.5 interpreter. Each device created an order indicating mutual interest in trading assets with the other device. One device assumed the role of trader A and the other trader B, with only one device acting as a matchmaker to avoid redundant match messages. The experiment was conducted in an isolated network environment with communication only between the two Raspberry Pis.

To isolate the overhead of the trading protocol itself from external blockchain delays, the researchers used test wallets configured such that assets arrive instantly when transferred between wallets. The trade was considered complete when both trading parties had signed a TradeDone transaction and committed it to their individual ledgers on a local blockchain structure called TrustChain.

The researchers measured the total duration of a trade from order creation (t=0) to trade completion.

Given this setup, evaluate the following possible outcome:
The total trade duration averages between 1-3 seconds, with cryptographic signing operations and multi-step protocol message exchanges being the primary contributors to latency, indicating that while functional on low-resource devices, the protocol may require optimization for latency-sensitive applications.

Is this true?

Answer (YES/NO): NO